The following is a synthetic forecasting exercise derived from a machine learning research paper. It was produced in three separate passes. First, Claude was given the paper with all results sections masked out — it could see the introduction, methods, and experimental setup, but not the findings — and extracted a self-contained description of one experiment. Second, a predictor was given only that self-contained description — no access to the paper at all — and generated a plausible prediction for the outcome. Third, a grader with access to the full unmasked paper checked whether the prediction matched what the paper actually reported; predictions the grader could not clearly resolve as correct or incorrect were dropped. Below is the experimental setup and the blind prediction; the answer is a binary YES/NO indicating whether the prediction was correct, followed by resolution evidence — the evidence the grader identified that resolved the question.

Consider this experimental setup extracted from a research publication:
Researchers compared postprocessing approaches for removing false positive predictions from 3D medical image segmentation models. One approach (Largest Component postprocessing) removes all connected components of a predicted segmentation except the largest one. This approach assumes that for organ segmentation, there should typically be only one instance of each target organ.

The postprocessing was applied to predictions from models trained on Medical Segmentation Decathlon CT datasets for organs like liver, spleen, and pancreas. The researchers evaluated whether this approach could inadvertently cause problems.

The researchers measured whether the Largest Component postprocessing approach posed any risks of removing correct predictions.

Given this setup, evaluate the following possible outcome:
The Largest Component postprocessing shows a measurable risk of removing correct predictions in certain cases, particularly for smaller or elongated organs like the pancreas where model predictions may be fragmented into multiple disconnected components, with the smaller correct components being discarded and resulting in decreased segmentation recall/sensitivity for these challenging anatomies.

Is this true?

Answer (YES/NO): NO